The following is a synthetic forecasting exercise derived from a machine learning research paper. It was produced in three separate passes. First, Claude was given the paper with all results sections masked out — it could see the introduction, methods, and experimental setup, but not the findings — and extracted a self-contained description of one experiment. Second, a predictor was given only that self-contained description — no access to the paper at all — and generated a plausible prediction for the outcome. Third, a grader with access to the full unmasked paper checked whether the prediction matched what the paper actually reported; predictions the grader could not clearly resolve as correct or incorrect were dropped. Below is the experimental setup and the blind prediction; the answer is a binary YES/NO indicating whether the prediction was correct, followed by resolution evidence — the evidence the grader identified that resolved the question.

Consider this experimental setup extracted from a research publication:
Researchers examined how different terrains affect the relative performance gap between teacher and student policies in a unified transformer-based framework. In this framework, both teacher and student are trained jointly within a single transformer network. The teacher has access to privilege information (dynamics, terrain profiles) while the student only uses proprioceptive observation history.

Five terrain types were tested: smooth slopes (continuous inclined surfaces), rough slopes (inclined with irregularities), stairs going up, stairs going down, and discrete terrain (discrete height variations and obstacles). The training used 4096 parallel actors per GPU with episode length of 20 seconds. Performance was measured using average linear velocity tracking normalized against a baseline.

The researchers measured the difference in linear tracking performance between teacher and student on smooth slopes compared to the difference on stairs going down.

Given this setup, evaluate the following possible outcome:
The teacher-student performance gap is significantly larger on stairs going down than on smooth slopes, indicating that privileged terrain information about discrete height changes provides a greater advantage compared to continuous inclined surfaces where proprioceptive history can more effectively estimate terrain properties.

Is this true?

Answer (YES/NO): YES